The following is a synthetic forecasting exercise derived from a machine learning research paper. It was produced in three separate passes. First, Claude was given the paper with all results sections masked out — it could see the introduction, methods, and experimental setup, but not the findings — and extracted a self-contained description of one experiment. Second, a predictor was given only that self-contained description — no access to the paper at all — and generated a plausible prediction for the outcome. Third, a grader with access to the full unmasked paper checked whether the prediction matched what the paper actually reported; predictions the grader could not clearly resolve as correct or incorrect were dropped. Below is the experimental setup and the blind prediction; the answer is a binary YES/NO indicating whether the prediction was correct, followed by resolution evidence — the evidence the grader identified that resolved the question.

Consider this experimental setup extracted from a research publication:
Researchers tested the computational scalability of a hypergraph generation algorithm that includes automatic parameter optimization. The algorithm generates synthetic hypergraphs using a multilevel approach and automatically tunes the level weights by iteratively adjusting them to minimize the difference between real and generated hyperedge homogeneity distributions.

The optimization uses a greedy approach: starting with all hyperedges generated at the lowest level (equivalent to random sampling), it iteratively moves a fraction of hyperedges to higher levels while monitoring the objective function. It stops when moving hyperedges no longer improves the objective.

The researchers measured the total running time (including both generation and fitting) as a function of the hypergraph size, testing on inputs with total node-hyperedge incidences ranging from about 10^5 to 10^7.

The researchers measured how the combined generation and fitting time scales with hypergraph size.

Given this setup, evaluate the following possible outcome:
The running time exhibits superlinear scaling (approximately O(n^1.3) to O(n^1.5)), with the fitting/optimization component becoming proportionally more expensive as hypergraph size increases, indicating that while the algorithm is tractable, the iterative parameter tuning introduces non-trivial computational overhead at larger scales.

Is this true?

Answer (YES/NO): NO